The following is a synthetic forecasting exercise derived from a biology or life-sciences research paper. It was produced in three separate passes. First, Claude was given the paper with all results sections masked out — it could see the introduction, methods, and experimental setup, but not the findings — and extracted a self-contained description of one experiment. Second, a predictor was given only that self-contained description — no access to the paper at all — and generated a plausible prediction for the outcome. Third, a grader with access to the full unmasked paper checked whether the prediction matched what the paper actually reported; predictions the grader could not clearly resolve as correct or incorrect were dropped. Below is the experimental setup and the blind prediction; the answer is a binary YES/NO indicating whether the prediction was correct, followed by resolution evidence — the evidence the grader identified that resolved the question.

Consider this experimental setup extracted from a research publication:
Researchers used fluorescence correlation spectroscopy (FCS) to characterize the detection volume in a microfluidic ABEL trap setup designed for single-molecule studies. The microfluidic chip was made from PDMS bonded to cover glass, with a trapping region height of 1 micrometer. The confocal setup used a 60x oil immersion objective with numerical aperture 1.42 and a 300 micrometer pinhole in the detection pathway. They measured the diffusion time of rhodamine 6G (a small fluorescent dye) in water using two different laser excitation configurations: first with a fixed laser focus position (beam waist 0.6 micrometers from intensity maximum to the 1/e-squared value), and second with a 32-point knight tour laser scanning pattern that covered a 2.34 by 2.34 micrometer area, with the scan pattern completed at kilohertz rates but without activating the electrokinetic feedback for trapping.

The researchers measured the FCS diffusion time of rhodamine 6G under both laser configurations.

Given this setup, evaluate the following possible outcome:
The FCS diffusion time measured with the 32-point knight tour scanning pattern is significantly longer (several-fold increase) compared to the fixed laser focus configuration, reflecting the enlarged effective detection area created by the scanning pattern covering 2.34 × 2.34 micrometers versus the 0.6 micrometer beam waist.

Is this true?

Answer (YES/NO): YES